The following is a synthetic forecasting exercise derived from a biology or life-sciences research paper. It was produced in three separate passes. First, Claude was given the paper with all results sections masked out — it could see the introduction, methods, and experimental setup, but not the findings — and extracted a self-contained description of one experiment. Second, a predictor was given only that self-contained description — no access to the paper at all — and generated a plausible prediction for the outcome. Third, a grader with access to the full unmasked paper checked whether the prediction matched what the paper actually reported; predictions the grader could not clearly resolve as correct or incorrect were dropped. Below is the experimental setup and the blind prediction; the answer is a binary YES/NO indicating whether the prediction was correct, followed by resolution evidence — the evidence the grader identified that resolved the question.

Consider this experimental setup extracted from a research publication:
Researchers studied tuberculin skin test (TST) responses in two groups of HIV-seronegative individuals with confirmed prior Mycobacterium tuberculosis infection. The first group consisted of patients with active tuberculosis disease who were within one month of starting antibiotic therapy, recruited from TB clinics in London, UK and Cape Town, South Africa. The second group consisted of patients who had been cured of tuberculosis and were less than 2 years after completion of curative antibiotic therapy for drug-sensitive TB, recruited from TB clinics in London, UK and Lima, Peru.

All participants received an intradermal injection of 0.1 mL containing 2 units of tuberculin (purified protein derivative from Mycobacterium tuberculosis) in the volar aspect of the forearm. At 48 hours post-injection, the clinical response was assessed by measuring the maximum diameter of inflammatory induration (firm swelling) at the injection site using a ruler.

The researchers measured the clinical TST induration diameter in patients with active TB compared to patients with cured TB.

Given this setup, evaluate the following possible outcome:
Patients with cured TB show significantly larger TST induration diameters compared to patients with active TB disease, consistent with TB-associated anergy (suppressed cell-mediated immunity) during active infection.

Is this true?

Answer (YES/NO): NO